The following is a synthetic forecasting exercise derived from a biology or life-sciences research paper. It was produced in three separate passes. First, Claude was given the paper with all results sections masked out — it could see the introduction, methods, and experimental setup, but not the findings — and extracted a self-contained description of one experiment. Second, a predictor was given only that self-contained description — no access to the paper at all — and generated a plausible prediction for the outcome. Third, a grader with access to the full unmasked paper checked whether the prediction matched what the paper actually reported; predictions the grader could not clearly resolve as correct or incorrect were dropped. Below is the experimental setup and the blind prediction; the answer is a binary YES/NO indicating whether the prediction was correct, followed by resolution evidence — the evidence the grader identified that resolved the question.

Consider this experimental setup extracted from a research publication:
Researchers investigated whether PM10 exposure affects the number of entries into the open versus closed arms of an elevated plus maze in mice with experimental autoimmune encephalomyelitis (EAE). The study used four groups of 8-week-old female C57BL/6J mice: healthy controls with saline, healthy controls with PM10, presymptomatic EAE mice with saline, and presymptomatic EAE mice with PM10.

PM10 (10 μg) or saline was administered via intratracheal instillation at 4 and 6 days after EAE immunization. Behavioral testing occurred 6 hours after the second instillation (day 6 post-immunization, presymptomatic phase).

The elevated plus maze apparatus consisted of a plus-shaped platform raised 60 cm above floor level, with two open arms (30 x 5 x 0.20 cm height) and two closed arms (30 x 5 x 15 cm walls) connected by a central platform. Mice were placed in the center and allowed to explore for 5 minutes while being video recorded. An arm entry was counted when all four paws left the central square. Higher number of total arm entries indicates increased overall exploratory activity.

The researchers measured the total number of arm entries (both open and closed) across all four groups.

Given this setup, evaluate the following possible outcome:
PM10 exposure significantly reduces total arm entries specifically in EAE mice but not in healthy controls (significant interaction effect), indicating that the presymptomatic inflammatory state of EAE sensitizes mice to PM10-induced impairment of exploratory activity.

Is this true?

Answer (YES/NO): NO